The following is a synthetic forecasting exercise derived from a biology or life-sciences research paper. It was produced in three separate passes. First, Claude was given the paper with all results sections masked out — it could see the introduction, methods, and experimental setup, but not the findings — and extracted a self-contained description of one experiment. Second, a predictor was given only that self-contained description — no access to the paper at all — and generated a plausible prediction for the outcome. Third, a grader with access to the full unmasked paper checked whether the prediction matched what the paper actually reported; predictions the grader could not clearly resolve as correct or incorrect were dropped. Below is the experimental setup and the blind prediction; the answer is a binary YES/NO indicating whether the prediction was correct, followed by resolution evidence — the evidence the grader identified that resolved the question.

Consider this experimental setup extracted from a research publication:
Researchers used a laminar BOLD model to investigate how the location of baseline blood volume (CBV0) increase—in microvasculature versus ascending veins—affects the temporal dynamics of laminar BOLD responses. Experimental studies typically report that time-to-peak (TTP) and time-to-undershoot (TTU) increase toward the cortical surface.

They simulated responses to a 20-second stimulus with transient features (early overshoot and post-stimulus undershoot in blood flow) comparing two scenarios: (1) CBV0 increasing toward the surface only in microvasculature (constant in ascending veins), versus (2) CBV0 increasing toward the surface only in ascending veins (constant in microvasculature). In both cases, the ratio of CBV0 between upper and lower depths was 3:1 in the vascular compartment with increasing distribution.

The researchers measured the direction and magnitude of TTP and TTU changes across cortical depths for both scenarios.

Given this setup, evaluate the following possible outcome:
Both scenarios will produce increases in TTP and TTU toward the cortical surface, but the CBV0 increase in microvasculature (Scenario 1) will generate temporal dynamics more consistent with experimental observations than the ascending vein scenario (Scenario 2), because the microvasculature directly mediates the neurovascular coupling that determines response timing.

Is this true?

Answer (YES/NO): NO